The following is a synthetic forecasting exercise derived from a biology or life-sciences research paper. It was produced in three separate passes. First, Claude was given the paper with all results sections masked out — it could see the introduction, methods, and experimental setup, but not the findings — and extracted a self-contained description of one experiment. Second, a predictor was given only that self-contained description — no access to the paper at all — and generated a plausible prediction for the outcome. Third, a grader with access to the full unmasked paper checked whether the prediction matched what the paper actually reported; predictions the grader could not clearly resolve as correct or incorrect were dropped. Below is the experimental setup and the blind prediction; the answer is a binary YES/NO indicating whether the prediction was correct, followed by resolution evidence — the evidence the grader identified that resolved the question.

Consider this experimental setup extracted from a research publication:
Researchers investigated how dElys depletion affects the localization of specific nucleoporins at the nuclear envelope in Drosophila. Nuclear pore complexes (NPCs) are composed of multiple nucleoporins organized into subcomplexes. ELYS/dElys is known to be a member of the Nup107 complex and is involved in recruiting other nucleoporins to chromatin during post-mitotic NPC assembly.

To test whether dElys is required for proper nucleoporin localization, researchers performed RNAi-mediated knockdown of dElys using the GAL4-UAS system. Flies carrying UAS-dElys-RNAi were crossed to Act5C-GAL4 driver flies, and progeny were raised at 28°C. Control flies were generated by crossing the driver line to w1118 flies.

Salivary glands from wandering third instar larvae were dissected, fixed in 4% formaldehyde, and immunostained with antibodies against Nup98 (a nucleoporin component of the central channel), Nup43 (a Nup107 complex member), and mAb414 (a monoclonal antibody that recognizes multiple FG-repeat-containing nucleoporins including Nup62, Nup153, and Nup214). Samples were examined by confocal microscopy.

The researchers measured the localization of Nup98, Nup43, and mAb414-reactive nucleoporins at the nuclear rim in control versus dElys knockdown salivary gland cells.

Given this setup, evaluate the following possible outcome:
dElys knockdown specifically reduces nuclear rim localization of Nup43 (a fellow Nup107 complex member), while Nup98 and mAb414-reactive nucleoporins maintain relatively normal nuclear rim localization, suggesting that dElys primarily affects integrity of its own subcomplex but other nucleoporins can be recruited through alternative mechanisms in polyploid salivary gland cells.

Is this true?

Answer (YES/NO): NO